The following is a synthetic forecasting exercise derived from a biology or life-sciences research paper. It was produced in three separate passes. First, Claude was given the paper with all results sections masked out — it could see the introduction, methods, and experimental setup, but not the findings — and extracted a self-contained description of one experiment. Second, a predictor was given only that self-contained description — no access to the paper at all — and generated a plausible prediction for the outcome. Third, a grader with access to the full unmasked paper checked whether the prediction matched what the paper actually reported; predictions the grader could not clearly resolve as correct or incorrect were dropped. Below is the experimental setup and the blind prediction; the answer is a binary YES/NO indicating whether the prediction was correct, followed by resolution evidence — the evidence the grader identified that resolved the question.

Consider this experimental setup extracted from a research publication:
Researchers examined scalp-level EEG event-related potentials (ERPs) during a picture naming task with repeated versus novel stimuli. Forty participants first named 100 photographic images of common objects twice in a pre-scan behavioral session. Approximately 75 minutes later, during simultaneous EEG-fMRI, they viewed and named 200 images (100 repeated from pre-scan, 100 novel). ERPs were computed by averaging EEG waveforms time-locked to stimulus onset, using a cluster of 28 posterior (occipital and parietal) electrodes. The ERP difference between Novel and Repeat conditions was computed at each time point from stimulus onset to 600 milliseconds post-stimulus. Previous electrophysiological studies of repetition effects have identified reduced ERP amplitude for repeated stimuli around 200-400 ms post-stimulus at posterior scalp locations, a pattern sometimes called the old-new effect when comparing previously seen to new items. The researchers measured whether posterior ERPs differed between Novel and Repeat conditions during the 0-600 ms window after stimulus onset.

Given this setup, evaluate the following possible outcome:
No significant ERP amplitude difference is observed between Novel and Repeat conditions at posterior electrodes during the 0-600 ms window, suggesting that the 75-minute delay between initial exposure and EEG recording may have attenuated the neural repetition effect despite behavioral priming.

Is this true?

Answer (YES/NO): NO